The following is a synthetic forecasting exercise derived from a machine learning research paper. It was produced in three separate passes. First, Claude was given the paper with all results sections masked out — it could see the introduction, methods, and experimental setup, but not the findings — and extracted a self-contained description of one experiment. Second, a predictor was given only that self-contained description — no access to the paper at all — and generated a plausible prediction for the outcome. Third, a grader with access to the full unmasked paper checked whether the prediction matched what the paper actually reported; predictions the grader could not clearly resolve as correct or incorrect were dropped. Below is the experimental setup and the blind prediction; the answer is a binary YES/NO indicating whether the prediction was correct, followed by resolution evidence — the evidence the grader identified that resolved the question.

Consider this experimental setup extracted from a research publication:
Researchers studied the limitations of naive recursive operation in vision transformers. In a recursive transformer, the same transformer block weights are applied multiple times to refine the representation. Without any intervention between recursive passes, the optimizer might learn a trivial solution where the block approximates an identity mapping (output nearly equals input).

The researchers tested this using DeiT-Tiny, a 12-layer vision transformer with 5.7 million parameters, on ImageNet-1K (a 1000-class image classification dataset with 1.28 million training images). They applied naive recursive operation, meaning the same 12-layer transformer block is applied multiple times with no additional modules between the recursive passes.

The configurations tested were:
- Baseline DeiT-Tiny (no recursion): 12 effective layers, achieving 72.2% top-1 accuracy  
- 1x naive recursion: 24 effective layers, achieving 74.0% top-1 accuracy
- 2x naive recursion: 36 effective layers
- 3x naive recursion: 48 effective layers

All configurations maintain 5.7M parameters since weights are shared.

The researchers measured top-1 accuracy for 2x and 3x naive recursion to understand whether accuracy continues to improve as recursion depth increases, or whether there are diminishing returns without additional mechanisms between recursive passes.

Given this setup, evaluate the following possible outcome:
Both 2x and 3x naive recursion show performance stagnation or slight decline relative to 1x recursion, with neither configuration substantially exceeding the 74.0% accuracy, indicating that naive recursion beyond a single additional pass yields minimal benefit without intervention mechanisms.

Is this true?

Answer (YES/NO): YES